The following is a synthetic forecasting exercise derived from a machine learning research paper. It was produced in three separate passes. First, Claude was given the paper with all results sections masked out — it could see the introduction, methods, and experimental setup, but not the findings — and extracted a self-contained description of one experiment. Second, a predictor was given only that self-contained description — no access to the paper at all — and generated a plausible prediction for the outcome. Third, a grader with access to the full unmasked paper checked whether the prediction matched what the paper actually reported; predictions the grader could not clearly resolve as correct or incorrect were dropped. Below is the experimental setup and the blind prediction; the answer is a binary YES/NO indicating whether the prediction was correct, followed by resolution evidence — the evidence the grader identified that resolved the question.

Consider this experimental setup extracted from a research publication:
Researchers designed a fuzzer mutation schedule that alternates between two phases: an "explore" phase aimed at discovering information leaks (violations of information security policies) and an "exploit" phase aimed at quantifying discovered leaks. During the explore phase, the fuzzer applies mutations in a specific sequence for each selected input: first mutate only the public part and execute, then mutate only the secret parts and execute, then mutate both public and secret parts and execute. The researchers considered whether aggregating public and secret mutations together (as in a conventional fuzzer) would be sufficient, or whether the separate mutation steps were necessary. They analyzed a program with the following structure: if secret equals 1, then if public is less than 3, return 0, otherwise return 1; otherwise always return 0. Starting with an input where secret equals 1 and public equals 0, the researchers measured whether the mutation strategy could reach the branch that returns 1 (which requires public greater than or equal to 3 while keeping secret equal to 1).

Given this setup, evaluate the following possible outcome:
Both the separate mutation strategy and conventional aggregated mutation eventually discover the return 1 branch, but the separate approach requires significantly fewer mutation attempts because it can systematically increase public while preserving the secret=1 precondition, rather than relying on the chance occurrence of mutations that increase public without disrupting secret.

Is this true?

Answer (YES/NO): NO